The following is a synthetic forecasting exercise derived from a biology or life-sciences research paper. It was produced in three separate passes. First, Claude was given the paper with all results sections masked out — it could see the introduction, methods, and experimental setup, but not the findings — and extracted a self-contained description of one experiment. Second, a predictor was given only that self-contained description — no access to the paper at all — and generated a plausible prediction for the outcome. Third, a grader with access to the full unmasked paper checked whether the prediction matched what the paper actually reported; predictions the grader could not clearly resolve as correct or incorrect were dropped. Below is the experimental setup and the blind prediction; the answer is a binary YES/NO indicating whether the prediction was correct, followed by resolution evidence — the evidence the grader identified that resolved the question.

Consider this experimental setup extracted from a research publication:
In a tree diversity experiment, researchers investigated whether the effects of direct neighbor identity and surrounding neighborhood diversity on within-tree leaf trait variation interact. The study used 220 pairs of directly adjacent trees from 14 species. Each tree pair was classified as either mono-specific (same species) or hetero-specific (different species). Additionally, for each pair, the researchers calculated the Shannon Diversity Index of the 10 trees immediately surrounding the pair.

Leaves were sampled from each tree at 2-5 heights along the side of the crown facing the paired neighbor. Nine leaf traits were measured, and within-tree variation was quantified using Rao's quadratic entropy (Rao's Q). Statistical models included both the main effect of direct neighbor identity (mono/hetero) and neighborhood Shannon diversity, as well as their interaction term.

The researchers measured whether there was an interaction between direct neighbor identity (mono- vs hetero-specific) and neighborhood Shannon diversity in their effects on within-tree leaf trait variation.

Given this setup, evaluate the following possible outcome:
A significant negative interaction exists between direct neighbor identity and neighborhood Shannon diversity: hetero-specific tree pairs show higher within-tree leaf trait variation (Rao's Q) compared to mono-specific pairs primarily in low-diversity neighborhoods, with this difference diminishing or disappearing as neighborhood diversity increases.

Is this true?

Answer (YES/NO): NO